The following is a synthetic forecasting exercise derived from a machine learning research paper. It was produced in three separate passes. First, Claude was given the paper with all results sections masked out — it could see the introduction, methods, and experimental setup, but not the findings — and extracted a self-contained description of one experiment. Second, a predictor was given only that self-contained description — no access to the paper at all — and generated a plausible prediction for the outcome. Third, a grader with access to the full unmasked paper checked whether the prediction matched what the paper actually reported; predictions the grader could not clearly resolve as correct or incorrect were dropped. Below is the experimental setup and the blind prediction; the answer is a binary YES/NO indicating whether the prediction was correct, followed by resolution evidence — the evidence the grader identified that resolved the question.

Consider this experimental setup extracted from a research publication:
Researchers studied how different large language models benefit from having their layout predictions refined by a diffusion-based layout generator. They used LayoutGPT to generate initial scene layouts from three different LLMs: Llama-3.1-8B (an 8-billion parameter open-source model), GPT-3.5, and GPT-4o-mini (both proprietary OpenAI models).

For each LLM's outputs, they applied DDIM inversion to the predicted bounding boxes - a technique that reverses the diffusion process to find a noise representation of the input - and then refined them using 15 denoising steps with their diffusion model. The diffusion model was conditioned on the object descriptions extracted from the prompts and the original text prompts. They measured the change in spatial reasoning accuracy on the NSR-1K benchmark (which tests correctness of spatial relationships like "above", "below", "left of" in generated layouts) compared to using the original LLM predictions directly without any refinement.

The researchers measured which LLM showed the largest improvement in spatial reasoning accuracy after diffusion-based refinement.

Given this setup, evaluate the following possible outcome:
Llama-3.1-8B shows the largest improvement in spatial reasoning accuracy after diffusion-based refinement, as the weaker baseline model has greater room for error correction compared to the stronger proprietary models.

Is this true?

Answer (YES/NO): YES